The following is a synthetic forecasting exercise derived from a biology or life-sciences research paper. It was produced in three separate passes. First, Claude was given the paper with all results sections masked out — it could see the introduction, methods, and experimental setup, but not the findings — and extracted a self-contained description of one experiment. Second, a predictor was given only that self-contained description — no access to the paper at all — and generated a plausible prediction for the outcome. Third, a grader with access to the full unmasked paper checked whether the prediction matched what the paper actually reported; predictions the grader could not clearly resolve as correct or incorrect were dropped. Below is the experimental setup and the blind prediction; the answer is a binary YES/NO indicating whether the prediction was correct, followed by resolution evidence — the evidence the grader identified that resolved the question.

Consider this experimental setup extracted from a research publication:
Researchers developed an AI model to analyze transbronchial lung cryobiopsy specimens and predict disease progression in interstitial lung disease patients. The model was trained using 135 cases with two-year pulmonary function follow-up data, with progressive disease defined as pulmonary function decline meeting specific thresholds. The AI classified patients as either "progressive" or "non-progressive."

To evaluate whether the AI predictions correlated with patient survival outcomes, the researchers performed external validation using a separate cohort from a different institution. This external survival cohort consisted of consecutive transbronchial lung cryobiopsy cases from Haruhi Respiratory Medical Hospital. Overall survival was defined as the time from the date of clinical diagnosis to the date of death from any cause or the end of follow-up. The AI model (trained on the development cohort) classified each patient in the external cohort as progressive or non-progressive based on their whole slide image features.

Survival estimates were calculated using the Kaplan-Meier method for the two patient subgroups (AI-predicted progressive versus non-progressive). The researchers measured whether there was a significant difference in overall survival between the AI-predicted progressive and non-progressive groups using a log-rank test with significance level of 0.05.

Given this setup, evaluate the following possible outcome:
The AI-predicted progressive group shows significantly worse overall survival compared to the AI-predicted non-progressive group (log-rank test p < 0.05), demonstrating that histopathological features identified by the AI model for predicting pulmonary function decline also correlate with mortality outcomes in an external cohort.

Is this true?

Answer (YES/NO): YES